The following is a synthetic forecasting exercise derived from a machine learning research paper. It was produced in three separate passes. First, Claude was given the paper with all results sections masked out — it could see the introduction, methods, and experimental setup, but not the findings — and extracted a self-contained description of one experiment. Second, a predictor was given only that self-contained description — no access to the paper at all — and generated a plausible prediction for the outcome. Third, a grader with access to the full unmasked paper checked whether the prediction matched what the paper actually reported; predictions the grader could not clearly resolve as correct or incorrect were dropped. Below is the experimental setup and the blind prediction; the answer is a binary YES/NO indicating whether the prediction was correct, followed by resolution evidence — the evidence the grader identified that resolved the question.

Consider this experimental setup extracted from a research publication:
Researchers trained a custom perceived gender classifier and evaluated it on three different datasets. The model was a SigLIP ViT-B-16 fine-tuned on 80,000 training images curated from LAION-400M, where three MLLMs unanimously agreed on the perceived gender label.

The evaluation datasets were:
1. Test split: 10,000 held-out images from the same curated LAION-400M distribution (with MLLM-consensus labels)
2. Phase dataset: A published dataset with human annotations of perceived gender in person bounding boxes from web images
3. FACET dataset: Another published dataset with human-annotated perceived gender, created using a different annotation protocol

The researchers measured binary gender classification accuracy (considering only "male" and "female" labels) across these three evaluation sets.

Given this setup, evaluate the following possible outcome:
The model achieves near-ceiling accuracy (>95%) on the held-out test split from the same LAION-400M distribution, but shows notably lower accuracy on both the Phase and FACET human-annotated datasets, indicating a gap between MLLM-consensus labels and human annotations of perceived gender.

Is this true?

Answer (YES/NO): NO